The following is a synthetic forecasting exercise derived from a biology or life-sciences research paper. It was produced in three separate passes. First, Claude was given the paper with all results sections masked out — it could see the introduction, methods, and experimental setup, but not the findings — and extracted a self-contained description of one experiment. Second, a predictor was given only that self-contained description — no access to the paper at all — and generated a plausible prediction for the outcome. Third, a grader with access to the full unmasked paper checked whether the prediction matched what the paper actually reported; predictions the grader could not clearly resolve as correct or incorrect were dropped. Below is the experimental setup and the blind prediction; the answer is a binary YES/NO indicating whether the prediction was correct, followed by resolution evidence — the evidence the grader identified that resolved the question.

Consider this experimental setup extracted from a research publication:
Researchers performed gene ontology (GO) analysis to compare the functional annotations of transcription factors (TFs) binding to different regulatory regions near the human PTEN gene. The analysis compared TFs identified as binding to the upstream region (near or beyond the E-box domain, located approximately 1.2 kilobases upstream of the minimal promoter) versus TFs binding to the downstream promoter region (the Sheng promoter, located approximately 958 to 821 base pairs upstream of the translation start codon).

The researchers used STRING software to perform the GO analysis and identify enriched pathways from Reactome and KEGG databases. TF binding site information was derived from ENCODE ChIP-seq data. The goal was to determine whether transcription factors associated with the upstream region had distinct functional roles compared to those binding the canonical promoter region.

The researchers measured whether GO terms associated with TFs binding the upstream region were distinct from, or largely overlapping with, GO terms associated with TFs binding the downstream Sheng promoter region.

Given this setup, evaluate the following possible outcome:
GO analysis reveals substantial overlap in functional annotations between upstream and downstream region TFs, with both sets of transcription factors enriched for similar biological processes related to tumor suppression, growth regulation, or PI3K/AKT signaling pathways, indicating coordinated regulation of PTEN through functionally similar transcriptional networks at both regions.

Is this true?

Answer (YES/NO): NO